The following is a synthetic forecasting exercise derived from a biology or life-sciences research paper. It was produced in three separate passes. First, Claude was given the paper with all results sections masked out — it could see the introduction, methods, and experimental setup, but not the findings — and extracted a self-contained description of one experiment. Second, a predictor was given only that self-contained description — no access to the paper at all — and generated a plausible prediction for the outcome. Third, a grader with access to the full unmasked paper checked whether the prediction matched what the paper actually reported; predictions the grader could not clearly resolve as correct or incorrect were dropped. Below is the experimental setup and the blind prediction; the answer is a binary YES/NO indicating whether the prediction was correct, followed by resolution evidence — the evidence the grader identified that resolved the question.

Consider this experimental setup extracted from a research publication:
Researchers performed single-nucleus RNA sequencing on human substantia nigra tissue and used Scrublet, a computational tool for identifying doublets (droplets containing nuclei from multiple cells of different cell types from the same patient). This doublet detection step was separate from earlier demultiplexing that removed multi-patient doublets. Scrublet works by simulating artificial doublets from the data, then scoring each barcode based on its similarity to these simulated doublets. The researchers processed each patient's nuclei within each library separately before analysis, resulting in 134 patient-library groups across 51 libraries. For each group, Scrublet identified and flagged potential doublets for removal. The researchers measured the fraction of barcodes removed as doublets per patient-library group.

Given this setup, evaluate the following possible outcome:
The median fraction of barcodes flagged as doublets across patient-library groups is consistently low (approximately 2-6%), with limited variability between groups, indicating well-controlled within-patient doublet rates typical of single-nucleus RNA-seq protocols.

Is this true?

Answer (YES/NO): NO